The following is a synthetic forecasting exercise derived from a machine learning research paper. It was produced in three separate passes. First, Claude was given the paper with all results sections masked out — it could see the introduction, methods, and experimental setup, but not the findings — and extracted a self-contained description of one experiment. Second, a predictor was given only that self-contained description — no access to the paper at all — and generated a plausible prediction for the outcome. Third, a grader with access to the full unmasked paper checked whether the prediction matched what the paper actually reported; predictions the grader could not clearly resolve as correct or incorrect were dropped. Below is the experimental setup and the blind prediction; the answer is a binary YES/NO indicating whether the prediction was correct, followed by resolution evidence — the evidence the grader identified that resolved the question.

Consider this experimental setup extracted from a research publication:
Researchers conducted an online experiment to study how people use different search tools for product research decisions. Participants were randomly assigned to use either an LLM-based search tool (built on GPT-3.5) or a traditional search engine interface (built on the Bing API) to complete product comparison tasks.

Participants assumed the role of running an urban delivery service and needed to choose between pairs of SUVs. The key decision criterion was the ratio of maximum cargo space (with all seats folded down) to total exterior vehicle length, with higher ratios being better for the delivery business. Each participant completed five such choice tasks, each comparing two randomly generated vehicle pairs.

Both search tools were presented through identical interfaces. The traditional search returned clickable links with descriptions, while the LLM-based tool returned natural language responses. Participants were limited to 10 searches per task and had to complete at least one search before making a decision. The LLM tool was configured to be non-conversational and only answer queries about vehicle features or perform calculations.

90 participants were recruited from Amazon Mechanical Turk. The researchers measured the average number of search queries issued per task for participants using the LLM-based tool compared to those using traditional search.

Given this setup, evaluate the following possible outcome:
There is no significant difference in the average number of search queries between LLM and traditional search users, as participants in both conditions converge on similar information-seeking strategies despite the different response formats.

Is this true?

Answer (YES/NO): NO